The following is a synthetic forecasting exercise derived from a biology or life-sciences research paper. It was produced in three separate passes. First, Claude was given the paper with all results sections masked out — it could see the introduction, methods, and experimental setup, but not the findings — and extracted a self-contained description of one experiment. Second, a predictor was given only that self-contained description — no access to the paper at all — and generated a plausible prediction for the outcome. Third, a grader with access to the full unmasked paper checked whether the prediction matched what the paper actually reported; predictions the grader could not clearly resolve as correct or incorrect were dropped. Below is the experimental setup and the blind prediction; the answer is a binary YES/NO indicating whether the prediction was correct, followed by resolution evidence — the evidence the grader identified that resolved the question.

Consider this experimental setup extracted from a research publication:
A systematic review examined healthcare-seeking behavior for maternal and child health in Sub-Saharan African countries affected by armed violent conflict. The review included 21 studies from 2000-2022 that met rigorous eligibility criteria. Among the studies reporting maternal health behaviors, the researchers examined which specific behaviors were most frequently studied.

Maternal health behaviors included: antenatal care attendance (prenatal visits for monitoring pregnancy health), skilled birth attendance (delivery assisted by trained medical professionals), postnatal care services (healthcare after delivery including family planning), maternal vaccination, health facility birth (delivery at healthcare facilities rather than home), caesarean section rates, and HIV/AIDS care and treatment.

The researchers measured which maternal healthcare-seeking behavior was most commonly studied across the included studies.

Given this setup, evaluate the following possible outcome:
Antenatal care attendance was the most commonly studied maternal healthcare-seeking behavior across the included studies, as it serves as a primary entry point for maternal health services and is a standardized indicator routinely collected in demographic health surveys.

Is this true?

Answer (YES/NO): YES